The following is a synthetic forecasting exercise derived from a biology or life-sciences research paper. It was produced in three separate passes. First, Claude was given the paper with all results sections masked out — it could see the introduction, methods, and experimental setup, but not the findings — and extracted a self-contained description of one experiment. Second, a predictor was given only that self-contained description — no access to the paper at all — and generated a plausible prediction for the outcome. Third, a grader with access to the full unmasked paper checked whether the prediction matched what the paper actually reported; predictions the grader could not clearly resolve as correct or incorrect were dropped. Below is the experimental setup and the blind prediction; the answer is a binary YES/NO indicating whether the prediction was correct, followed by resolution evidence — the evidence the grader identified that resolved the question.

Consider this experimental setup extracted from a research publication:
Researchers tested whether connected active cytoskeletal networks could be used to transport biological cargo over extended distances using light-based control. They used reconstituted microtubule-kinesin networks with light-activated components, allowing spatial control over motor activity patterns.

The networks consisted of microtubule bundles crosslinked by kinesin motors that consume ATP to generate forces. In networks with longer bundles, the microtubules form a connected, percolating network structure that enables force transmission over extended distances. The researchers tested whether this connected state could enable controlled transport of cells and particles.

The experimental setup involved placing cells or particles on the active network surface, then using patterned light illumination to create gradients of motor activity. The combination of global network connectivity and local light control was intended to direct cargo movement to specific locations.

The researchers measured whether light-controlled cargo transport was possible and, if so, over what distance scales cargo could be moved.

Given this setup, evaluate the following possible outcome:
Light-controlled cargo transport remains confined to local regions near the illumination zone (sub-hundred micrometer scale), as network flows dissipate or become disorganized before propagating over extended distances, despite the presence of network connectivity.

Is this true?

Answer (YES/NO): NO